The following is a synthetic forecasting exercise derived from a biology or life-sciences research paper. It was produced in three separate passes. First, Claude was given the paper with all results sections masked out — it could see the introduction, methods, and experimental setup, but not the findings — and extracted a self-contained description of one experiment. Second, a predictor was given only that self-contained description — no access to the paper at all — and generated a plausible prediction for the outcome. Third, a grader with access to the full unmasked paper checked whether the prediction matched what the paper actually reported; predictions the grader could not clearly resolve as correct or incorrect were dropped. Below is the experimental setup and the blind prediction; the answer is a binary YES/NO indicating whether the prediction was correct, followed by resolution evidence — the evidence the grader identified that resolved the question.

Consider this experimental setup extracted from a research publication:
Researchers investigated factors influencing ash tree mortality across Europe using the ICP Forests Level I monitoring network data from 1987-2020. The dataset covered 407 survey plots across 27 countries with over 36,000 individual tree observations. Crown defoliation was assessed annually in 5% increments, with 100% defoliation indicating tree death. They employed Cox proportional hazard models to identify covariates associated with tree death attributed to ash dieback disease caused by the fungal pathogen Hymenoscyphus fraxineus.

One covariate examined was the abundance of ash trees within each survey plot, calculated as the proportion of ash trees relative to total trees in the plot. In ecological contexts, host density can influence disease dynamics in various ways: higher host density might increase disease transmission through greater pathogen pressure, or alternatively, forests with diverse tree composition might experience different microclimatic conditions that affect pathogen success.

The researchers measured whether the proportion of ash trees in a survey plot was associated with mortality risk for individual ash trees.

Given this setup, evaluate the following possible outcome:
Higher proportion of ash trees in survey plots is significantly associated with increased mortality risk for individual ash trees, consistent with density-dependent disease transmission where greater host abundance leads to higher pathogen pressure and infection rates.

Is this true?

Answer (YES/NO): NO